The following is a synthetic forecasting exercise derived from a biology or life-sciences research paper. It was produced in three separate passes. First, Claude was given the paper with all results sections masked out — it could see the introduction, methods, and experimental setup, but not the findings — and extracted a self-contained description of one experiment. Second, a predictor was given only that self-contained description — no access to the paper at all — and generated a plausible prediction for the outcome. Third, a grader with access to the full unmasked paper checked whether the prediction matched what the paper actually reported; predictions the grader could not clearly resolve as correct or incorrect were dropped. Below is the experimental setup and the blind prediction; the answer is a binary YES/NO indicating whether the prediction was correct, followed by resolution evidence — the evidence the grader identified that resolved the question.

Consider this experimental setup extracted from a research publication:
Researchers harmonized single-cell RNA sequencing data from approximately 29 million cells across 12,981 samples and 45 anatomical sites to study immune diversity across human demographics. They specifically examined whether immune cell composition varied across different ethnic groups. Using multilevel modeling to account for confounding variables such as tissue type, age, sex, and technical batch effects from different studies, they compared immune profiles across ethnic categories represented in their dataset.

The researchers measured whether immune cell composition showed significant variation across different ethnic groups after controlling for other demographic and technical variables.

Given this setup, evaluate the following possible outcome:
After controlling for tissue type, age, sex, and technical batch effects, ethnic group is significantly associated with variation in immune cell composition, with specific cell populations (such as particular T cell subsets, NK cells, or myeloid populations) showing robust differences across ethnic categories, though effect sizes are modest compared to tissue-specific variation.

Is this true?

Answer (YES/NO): NO